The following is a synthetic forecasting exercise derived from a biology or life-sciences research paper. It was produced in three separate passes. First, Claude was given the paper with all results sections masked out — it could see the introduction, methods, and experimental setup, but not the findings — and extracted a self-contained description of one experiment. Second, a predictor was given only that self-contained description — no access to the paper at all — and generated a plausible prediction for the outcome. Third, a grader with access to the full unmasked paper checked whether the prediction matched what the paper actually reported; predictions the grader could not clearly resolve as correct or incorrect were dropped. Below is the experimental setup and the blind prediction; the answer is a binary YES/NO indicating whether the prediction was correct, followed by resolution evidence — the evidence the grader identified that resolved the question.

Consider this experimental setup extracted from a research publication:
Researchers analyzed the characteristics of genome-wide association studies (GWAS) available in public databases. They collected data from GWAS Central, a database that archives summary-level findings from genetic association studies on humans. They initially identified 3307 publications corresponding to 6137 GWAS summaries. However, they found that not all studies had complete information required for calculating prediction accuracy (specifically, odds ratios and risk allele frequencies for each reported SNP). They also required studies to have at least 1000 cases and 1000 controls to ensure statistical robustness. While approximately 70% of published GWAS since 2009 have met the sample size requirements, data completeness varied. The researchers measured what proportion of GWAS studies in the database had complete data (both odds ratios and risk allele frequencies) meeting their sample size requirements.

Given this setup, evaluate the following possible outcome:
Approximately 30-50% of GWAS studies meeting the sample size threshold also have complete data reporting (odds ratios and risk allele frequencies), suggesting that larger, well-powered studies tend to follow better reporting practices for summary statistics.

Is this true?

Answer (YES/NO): NO